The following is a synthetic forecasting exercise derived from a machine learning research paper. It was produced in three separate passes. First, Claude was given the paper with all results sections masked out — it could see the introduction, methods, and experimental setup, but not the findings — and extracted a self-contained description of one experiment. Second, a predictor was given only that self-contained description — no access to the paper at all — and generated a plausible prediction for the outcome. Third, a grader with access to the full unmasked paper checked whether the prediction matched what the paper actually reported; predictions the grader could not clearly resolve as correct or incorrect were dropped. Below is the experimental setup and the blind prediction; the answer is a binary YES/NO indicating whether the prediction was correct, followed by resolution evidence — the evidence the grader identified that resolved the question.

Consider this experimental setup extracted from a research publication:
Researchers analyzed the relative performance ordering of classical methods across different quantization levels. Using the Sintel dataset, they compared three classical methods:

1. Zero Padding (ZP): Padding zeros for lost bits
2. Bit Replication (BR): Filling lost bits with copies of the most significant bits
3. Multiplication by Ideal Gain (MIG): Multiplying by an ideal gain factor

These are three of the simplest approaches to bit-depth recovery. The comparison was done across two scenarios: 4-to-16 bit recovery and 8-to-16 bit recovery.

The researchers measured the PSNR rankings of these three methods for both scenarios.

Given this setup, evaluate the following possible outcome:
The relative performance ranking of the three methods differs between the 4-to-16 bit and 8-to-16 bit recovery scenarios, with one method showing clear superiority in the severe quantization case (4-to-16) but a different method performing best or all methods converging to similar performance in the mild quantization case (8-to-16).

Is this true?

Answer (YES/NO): NO